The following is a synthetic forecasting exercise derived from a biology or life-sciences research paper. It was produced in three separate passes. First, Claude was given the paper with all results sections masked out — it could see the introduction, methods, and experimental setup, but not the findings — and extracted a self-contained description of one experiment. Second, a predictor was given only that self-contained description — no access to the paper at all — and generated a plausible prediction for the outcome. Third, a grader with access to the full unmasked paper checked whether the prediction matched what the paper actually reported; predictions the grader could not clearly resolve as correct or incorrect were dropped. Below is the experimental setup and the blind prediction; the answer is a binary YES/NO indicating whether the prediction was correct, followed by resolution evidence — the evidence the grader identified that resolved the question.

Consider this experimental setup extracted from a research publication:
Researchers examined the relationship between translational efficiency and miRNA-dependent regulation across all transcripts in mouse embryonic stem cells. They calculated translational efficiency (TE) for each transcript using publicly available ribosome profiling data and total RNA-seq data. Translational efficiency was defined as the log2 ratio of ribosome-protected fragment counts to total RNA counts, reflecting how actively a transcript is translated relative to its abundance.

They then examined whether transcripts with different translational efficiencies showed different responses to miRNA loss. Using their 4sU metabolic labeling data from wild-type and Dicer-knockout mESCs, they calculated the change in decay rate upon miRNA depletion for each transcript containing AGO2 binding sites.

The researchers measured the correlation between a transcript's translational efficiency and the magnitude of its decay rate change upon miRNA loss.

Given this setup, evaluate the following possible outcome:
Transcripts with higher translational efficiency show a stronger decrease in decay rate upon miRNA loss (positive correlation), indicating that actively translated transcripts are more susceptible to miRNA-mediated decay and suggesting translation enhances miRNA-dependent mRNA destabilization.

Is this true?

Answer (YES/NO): YES